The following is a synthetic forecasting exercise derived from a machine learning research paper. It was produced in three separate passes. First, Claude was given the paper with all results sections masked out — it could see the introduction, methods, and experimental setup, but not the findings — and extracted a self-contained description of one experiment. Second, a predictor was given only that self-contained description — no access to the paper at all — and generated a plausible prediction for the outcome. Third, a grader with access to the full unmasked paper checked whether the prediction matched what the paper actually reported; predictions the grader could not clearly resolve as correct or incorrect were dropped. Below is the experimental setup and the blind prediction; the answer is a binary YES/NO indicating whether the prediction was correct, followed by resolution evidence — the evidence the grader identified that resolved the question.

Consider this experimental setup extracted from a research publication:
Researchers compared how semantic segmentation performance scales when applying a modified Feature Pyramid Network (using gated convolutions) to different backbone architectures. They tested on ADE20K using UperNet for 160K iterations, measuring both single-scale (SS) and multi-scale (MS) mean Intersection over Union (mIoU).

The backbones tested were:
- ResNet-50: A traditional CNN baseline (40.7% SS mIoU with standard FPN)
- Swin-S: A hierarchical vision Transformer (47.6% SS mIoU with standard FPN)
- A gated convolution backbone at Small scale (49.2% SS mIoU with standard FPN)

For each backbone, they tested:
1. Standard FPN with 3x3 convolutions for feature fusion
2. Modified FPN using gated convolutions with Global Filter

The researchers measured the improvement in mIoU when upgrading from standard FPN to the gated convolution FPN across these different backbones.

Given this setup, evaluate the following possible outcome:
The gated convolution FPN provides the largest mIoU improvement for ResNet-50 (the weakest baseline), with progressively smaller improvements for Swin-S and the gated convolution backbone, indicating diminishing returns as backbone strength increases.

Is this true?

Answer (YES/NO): YES